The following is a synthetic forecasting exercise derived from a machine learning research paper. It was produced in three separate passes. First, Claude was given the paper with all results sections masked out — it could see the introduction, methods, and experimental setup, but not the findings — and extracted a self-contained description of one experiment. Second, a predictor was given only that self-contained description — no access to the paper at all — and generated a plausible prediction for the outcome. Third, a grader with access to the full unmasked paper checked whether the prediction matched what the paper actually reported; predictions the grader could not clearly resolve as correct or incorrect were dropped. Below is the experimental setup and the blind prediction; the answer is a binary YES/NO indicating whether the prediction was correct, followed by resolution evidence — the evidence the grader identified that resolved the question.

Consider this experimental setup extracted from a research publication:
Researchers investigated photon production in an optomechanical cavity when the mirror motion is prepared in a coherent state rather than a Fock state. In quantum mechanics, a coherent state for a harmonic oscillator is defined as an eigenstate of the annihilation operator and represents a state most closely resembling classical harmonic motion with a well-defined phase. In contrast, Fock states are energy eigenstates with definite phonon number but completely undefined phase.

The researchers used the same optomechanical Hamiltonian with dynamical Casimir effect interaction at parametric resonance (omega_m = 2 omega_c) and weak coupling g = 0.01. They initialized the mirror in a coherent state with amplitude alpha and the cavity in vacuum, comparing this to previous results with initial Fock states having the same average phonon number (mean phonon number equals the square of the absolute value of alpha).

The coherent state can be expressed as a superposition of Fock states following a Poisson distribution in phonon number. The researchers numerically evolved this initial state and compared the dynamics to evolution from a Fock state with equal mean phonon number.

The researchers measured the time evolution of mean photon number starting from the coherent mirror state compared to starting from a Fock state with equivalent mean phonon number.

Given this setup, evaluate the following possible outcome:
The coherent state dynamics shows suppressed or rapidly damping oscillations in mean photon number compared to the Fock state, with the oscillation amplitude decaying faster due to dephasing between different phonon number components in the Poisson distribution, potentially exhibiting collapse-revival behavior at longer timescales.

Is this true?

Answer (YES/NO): YES